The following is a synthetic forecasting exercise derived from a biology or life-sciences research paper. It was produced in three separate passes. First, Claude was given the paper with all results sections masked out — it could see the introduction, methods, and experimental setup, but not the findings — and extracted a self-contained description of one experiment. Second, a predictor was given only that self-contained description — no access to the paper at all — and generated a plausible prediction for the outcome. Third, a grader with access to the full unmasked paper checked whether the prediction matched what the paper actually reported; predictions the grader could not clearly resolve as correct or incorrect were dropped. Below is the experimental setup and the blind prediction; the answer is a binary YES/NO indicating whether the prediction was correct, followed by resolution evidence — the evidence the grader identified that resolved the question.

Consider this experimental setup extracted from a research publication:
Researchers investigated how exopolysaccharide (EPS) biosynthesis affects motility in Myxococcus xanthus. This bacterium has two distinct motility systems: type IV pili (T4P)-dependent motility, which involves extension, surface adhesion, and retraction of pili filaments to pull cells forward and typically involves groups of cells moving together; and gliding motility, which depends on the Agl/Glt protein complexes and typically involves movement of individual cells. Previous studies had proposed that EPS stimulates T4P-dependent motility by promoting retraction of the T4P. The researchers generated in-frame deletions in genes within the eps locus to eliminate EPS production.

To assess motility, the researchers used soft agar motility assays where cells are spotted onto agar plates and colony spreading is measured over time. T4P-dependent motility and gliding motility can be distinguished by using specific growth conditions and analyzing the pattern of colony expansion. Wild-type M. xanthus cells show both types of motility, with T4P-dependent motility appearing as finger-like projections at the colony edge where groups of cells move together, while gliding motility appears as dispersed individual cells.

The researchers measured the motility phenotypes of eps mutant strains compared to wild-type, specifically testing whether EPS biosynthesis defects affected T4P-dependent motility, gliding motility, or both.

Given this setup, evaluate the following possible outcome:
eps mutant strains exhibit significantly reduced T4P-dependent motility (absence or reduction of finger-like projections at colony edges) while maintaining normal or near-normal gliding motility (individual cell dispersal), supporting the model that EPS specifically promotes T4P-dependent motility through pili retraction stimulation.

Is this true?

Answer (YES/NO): NO